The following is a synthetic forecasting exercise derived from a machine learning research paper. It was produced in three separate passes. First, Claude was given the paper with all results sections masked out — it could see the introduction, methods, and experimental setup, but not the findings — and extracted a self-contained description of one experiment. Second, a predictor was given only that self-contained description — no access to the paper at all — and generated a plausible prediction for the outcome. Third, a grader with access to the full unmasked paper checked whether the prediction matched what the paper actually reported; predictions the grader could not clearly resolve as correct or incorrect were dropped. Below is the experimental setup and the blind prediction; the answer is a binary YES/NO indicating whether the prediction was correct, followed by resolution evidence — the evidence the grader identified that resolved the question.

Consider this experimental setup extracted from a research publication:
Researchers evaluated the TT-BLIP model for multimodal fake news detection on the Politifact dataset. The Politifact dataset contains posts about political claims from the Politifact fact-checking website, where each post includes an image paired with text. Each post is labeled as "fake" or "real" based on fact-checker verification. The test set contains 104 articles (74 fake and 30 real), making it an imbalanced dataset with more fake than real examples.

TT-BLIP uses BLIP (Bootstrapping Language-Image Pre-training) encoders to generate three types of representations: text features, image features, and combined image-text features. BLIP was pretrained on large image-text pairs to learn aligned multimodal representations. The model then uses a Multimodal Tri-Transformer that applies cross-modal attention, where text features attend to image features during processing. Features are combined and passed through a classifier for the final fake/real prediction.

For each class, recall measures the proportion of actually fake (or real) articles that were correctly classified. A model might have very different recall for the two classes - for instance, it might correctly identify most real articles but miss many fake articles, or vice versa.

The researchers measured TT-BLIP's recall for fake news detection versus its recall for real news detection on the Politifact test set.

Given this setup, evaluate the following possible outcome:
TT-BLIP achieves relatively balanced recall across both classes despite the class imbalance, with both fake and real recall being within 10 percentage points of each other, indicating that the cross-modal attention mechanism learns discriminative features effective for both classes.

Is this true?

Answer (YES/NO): NO